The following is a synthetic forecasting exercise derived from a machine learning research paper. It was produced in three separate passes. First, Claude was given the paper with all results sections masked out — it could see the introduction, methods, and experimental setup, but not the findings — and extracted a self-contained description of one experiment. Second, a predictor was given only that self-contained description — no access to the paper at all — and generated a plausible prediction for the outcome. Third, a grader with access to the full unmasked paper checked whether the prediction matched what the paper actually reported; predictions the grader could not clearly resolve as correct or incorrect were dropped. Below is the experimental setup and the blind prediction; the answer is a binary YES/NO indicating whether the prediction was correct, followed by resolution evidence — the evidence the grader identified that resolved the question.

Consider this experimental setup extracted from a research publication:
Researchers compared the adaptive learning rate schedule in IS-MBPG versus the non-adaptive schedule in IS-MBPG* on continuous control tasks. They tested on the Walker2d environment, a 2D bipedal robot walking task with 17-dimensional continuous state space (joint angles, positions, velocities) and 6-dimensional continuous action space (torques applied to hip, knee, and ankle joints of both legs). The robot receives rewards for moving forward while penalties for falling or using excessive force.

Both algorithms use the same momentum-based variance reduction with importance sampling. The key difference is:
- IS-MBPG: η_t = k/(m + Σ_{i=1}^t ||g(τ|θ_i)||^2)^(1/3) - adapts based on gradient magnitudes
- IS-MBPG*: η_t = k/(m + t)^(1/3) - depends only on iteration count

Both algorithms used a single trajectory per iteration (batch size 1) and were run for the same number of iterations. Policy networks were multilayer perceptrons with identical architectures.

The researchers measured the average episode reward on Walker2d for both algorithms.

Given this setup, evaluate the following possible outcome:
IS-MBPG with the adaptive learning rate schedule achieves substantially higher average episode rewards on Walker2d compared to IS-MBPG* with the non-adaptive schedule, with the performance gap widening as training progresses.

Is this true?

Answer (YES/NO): NO